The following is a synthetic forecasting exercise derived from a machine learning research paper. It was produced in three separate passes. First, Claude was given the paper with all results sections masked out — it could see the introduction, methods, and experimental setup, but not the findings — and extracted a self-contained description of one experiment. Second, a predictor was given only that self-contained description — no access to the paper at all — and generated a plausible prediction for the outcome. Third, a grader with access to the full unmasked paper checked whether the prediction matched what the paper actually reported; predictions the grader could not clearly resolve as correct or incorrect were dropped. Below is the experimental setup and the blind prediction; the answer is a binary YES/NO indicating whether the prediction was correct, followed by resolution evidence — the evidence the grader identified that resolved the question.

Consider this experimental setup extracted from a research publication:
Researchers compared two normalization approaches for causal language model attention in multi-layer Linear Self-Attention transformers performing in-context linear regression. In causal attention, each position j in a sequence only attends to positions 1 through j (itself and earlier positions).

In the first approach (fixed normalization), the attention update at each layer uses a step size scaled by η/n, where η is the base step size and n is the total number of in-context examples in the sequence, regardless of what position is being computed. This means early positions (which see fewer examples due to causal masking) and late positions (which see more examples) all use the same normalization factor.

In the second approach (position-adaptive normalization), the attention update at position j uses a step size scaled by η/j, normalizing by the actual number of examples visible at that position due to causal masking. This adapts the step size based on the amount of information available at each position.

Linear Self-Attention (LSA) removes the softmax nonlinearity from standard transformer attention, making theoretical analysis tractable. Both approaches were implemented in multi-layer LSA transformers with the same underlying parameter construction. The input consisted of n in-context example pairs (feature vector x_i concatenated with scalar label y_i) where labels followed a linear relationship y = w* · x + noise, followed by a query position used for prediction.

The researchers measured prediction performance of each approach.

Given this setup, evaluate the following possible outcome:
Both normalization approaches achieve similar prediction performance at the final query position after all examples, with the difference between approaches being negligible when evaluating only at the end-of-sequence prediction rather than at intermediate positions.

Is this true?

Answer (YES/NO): NO